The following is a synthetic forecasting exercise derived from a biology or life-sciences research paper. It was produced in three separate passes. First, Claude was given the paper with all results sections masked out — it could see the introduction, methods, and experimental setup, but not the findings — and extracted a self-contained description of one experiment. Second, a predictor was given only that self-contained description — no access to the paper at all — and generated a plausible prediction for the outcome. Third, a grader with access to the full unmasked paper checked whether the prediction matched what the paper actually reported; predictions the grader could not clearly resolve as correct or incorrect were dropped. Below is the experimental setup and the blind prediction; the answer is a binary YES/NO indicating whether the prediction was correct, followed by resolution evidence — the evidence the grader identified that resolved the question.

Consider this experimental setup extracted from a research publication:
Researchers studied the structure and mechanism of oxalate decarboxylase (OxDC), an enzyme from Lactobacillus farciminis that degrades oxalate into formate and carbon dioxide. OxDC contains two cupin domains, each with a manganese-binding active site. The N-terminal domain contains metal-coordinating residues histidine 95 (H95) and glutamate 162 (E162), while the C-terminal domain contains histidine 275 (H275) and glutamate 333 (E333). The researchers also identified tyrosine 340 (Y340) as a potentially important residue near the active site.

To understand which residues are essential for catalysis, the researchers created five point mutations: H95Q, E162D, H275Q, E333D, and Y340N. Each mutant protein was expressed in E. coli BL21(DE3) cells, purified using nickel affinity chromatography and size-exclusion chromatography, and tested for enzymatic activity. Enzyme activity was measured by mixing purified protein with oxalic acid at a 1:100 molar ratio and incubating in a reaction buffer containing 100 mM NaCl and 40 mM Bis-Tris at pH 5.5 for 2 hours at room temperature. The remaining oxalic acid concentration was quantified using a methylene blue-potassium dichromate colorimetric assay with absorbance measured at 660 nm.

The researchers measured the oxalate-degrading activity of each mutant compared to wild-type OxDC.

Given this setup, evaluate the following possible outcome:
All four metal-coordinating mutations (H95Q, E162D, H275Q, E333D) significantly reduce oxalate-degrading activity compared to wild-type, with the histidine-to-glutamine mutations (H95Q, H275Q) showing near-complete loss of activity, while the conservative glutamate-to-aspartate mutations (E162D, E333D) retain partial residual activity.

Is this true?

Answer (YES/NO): NO